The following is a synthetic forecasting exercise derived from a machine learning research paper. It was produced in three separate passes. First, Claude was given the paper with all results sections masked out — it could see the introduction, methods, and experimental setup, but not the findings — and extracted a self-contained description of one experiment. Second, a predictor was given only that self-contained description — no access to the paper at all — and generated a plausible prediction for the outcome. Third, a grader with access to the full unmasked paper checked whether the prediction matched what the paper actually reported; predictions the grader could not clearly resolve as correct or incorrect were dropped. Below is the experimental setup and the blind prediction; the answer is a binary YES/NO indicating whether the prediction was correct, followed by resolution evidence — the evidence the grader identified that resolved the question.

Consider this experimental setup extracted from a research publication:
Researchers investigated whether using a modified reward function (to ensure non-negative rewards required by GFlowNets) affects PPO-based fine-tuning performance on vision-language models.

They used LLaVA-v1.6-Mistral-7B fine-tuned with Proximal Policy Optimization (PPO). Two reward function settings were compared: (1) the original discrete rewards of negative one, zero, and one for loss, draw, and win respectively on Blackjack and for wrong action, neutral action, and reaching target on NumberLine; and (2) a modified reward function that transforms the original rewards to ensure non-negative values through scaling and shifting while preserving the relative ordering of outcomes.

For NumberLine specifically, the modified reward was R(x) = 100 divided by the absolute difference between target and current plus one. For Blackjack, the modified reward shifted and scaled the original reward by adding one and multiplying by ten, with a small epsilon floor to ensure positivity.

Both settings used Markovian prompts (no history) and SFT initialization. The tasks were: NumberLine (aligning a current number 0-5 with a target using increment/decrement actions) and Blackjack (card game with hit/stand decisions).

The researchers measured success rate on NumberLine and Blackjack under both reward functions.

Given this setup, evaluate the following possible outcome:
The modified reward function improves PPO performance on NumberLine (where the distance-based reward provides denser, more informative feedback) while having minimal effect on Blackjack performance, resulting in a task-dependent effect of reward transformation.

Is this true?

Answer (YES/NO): NO